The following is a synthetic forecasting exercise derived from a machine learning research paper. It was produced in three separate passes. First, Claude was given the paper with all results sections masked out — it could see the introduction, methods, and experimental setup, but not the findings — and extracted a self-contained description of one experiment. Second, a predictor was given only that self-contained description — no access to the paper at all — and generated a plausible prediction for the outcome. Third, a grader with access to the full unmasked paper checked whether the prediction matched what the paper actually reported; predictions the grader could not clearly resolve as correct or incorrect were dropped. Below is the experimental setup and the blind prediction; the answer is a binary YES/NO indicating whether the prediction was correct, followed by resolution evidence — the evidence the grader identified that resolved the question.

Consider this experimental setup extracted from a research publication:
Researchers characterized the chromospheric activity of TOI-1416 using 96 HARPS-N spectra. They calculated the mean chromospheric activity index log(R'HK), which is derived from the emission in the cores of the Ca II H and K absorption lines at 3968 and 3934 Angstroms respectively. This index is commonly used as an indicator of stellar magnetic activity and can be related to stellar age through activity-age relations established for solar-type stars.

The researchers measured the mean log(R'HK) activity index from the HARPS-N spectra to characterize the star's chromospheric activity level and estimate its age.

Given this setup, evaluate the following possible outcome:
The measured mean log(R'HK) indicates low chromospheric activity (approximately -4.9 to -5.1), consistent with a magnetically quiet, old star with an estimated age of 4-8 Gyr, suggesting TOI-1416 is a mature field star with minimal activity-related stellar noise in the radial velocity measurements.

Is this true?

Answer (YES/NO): NO